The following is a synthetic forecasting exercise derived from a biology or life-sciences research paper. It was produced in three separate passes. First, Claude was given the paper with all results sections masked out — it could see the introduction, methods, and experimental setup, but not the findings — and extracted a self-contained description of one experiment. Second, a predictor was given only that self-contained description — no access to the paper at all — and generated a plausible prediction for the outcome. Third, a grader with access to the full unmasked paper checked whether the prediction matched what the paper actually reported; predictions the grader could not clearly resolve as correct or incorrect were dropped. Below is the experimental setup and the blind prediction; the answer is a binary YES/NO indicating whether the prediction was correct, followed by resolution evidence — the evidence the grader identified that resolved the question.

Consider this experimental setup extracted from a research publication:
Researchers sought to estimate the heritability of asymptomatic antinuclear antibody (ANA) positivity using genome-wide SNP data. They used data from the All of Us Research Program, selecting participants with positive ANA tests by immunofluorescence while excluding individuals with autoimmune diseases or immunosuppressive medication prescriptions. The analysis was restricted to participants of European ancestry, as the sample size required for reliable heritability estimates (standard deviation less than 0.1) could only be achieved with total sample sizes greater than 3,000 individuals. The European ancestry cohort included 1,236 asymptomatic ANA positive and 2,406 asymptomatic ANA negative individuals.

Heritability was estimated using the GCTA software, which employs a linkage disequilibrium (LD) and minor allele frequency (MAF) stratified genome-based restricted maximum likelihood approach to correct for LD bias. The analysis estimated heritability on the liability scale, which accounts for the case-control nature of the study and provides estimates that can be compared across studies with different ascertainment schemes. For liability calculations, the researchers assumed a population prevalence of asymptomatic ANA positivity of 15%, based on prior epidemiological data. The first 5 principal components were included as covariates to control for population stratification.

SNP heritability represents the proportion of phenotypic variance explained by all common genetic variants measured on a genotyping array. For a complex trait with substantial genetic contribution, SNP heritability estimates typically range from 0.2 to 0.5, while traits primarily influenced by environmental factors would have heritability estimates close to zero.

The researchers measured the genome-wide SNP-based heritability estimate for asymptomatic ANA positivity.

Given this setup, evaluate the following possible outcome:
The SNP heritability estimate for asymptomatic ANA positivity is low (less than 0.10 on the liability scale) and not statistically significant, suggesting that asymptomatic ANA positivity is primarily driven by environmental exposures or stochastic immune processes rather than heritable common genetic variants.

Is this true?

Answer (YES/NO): NO